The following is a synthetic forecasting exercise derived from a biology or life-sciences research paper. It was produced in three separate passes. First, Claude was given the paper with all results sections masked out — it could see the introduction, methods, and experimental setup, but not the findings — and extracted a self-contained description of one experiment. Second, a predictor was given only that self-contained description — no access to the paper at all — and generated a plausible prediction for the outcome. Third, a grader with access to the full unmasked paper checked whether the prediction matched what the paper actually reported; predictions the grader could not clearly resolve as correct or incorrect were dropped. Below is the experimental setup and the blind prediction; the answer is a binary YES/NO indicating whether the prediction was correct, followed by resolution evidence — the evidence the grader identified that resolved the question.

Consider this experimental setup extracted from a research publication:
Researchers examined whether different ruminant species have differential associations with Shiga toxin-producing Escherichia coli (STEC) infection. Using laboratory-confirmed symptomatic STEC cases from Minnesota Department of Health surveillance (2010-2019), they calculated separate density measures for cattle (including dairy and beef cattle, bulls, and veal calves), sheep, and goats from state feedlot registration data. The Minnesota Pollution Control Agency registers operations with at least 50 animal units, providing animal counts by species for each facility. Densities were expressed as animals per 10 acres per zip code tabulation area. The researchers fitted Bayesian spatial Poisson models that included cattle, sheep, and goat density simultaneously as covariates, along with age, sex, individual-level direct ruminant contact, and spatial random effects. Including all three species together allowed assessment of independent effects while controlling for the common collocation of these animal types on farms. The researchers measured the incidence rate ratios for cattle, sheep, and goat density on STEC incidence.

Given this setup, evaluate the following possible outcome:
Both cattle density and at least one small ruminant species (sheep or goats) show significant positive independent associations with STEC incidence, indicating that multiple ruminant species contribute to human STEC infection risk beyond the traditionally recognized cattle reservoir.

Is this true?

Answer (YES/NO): YES